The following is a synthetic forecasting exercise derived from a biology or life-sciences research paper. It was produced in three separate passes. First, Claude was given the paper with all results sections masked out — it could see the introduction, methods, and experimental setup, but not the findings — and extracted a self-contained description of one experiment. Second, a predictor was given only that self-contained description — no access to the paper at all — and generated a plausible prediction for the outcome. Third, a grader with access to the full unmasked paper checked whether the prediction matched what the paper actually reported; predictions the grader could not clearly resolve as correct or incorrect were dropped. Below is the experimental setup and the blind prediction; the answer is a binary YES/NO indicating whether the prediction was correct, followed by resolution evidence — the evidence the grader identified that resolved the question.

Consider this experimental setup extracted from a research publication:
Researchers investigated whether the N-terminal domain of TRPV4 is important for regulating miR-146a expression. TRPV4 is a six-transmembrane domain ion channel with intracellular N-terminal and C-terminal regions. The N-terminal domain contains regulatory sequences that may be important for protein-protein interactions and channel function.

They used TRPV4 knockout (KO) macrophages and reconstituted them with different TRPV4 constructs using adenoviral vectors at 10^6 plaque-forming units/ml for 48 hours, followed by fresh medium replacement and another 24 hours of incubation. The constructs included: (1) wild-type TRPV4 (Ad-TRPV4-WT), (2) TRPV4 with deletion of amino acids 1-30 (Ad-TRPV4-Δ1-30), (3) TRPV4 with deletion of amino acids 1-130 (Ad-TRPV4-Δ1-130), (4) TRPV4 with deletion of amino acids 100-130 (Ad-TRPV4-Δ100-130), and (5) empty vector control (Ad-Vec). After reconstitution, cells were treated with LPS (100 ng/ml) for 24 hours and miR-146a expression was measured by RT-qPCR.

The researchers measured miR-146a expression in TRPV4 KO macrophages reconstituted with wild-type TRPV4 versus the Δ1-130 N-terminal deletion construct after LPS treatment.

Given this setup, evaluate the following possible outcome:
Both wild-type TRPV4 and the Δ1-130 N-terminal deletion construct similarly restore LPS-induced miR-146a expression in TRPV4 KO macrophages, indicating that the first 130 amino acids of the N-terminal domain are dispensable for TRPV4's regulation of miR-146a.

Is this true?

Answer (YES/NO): NO